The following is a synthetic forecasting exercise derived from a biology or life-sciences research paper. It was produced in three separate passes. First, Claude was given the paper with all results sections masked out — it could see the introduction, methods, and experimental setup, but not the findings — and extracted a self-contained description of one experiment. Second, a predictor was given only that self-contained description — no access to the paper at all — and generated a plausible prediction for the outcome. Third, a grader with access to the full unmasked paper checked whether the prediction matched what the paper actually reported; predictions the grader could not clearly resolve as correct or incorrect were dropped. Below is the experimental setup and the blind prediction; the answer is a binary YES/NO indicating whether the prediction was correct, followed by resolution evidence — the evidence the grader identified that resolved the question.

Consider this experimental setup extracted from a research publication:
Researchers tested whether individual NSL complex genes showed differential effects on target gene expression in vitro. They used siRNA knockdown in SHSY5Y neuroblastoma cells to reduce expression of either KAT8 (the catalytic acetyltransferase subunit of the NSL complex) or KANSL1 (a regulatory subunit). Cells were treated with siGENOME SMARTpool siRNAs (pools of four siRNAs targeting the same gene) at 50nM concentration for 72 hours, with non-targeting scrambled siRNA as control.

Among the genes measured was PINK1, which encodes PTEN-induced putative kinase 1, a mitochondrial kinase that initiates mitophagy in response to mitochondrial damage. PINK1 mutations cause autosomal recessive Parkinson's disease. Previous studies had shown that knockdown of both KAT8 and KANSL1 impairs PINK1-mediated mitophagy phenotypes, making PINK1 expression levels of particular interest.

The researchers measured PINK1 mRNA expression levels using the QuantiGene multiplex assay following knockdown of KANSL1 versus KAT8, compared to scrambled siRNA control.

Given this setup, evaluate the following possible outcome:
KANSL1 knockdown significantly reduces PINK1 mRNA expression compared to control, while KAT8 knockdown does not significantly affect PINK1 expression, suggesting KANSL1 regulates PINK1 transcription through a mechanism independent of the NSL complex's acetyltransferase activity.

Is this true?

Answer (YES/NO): NO